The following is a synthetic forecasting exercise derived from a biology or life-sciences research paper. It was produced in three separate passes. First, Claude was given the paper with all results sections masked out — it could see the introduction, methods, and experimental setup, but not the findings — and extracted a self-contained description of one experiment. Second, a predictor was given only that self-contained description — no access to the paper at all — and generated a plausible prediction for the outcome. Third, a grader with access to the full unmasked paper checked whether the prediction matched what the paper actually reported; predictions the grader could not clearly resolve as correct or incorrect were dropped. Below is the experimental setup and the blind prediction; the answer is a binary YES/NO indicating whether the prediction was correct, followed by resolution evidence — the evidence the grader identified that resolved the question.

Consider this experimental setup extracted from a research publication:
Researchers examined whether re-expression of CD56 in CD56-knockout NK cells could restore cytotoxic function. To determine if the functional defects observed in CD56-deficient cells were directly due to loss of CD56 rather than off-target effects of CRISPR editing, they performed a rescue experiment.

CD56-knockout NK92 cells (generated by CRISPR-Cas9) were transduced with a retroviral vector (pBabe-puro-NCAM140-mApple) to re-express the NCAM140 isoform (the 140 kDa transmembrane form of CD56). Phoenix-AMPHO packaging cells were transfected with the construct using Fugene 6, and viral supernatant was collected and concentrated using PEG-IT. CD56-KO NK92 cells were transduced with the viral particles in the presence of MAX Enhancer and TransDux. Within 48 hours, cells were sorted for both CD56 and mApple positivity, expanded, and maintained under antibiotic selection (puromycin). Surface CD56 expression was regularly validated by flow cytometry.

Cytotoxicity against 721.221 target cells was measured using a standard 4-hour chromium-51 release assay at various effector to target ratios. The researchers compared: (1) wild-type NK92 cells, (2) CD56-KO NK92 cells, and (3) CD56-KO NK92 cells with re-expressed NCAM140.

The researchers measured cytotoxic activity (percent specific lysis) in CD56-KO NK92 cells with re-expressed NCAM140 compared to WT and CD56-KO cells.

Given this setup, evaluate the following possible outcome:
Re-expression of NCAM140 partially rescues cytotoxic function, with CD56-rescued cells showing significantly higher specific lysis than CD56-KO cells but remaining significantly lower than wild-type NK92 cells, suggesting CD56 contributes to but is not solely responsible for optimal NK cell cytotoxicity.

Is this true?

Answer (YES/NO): NO